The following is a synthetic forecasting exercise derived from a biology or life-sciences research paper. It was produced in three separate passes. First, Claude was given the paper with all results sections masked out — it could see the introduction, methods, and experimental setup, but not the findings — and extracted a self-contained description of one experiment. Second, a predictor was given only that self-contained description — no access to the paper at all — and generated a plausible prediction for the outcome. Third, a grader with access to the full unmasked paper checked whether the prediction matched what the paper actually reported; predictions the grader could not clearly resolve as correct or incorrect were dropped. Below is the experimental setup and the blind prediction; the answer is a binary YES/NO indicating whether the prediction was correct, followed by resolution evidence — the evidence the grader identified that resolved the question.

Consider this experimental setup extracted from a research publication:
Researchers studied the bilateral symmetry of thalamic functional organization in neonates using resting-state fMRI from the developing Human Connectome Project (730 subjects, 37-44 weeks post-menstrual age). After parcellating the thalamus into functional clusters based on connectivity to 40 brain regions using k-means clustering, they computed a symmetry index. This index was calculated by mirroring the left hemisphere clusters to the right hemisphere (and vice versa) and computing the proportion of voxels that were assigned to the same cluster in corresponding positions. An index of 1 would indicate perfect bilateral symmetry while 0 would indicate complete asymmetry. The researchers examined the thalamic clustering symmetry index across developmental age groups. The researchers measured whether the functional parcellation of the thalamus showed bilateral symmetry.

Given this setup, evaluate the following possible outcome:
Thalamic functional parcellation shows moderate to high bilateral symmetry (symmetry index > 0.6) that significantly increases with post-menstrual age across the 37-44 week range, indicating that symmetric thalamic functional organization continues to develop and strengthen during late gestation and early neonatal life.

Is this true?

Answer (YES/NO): NO